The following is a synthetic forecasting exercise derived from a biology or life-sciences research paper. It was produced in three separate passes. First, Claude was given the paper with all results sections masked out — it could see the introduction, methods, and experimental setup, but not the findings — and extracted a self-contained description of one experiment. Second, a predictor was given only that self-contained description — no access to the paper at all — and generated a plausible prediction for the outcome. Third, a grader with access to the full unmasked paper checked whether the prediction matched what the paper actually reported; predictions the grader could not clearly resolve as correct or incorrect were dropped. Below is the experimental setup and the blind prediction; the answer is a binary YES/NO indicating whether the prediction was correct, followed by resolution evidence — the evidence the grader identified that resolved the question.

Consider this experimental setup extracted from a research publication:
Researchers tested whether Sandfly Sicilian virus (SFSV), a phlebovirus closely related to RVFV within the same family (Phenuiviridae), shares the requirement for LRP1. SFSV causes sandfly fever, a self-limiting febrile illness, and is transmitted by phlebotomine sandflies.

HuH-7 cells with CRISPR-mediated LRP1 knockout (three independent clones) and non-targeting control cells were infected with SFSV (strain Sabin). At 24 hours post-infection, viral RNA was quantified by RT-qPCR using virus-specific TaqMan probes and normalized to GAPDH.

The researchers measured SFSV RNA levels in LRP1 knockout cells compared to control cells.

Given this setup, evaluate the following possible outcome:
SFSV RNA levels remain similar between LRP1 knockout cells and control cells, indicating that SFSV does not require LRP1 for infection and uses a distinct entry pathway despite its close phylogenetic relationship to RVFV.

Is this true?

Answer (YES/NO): NO